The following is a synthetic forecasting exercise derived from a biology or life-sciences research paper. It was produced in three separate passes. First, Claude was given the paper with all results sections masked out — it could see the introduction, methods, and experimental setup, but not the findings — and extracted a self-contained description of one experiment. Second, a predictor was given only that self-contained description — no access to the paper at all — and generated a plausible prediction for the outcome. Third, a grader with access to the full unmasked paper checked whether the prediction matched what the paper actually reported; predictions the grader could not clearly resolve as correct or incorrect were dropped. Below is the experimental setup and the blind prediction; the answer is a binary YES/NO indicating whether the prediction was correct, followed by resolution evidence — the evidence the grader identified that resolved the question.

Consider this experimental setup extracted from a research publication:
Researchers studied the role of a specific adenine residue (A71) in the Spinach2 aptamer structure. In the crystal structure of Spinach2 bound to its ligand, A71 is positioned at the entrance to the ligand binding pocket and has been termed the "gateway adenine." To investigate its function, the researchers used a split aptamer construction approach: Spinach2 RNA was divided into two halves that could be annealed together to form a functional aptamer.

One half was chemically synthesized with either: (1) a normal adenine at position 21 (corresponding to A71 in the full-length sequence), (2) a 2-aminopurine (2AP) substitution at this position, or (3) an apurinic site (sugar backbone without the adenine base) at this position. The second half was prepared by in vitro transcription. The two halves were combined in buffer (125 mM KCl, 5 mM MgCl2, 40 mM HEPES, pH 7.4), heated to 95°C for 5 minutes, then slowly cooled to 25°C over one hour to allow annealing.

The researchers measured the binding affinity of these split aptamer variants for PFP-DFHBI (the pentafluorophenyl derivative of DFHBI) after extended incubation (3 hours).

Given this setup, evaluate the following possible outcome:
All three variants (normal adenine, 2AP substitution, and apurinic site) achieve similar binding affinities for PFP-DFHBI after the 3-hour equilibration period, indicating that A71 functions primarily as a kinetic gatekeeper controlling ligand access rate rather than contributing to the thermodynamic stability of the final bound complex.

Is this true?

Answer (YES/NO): NO